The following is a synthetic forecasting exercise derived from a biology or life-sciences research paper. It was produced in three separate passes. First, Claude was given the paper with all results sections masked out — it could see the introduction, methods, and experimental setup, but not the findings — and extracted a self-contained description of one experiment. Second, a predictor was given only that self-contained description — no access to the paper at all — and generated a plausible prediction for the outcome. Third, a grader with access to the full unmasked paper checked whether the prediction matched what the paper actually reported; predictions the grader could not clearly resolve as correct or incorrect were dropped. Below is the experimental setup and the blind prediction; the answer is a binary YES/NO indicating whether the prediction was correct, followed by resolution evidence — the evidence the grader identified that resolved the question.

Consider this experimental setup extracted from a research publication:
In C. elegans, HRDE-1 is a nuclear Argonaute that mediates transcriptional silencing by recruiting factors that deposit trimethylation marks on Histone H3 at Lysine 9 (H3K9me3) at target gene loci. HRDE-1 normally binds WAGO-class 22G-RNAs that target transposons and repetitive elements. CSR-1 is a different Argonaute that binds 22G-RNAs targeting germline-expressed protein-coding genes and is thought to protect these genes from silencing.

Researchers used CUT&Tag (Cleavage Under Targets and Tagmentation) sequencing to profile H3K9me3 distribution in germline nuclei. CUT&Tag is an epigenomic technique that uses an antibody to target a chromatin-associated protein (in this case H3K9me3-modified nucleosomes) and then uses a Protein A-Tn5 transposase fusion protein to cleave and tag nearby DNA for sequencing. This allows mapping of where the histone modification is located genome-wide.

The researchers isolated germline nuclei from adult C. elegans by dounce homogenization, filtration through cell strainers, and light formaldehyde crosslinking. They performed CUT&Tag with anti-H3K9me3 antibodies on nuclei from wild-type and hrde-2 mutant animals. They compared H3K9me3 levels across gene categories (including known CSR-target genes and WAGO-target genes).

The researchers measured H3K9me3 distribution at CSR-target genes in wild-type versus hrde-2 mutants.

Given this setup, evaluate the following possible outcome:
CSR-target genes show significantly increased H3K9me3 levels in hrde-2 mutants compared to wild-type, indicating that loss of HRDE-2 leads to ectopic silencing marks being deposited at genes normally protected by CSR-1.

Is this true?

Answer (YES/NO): YES